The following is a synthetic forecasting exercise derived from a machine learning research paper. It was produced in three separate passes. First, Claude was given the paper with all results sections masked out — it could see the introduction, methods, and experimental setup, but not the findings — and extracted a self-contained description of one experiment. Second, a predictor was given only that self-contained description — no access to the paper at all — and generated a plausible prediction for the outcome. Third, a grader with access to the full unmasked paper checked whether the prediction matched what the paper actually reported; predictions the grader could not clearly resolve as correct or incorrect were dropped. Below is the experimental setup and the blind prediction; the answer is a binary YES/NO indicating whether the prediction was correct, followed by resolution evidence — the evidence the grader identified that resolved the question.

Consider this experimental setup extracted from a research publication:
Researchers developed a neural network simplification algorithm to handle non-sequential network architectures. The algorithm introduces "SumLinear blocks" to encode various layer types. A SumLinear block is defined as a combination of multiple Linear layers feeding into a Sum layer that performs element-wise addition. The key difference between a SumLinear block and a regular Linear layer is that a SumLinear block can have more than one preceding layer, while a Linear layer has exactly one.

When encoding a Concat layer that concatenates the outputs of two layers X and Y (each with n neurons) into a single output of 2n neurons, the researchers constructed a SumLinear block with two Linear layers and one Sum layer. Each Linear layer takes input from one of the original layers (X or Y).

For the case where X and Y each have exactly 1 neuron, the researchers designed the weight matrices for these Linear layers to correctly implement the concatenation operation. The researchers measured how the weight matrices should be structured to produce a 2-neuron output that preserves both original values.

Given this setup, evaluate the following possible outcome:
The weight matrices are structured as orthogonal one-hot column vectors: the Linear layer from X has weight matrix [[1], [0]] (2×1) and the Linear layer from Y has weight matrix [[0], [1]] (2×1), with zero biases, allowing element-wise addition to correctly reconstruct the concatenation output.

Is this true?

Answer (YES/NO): YES